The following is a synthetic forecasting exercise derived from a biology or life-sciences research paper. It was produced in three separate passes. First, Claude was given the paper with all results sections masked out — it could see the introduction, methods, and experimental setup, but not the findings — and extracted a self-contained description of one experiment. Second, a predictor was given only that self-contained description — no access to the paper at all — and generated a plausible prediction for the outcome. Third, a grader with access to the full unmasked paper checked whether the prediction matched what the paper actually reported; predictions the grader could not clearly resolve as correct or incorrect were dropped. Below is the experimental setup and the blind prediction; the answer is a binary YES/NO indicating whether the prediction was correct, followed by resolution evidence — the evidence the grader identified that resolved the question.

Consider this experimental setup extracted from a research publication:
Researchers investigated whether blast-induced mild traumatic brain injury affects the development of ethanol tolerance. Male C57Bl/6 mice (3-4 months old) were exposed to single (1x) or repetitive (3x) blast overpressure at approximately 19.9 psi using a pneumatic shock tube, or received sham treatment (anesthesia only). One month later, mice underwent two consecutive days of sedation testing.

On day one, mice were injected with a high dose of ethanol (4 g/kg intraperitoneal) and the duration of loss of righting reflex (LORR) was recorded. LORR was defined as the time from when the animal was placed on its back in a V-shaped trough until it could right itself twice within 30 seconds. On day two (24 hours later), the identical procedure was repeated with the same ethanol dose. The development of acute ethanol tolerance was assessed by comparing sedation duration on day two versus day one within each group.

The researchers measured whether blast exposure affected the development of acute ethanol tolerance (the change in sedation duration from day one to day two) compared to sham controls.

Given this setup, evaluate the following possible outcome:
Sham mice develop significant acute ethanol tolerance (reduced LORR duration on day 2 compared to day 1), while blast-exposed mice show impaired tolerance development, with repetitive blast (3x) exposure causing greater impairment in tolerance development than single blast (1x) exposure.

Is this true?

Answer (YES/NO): NO